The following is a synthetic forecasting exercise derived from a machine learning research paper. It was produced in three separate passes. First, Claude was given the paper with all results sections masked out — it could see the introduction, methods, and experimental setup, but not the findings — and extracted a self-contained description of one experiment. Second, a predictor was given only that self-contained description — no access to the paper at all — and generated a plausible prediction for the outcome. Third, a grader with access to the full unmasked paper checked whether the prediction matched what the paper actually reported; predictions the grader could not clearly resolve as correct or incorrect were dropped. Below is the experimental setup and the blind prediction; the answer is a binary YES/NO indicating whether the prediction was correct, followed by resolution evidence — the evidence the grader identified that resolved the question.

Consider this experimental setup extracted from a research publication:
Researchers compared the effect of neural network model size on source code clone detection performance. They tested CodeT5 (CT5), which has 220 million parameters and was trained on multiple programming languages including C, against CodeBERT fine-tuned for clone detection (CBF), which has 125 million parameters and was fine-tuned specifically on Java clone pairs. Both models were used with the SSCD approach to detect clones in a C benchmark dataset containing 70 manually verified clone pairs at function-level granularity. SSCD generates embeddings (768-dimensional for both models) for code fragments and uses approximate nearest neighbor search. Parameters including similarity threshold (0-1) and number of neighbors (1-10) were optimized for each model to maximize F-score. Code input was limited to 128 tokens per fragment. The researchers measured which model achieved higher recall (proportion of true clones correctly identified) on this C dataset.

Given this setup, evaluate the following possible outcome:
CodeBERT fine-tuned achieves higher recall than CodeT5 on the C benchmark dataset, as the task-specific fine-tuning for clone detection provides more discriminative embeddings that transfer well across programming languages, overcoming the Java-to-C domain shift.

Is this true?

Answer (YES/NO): NO